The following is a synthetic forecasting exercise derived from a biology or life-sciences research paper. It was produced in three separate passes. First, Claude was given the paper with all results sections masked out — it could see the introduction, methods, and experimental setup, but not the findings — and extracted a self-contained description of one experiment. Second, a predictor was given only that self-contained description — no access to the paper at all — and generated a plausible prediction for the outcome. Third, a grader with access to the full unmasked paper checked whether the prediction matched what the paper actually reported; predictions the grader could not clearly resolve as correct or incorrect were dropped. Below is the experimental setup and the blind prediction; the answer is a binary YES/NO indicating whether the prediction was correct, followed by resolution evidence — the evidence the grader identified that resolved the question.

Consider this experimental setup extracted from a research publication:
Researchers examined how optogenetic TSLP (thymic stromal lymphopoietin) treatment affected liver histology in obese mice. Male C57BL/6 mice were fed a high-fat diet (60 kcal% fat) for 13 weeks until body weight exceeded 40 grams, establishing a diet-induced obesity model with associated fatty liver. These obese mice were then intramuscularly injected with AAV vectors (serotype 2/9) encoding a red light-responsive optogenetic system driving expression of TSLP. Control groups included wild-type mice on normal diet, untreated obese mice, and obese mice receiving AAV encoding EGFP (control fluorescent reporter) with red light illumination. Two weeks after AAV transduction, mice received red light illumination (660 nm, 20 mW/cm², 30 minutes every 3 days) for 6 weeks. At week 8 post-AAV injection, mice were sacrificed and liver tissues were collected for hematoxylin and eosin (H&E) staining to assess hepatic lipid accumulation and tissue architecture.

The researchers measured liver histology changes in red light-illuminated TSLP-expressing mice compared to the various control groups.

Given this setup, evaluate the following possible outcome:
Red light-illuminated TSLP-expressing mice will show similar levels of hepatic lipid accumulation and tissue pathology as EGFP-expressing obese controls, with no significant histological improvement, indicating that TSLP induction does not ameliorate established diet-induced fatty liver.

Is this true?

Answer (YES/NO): NO